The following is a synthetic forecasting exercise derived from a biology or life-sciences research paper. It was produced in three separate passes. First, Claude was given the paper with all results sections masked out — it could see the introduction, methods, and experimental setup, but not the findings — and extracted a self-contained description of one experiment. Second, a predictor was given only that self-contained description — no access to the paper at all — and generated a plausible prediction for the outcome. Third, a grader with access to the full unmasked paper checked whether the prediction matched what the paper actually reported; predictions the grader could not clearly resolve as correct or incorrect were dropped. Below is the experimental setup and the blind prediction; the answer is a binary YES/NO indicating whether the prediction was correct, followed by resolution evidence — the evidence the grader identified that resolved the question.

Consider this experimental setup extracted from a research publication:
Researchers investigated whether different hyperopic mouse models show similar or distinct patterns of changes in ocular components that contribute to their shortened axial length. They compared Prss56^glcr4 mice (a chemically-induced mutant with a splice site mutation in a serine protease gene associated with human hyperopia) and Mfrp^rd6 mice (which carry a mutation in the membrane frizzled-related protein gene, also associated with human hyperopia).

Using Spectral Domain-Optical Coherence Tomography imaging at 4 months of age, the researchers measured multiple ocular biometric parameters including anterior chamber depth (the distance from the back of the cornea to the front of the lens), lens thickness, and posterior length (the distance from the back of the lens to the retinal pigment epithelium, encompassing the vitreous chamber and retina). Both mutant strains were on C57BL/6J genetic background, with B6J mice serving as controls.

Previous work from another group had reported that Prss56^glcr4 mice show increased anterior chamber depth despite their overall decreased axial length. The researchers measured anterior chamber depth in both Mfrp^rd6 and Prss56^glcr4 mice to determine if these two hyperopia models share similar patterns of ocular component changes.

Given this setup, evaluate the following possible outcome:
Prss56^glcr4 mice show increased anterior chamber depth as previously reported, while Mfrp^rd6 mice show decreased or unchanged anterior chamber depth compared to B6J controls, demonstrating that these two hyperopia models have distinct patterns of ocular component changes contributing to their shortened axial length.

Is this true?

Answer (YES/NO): NO